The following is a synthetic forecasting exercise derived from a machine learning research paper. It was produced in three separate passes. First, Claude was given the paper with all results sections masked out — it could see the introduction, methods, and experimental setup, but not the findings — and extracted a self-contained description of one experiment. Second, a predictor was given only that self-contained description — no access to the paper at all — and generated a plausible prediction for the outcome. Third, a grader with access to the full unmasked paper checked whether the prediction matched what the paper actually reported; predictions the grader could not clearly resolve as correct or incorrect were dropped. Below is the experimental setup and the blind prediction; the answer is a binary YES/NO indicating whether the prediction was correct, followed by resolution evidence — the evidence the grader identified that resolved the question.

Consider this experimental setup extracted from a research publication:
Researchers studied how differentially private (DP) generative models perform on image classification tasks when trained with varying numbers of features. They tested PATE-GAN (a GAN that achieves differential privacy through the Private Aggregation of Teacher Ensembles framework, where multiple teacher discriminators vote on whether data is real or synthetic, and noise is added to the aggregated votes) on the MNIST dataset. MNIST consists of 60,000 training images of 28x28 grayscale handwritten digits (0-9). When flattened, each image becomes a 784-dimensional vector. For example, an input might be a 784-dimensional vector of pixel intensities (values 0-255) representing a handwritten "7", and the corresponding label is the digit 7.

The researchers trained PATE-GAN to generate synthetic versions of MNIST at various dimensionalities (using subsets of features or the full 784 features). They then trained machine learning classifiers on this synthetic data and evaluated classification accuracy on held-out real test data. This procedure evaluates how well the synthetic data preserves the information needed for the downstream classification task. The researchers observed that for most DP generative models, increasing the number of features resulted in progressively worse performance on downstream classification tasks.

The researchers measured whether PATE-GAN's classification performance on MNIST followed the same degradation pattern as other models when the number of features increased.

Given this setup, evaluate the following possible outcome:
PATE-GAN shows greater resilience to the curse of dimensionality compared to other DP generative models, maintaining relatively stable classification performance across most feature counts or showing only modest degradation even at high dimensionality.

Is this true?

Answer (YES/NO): NO